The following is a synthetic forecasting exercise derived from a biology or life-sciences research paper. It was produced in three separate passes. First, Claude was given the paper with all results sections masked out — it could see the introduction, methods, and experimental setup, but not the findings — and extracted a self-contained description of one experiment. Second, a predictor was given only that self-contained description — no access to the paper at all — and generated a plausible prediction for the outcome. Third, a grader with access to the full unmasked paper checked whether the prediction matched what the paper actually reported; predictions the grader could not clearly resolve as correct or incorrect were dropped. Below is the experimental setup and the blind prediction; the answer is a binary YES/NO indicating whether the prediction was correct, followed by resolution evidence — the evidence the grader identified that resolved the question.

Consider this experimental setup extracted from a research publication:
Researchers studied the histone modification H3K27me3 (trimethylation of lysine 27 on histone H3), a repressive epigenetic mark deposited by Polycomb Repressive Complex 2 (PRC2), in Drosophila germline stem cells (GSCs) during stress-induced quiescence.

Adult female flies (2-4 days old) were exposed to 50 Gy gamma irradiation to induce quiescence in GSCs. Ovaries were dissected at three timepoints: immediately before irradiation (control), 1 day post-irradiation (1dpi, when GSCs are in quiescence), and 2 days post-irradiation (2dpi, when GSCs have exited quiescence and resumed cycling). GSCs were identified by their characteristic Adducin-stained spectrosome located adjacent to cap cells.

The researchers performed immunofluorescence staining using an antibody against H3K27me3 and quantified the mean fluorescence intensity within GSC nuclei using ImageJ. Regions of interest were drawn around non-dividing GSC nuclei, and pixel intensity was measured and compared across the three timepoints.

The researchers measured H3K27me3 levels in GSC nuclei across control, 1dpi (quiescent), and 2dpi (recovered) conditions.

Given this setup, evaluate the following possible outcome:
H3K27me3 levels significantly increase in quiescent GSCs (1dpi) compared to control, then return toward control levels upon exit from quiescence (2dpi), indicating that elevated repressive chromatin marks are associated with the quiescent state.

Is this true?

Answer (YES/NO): NO